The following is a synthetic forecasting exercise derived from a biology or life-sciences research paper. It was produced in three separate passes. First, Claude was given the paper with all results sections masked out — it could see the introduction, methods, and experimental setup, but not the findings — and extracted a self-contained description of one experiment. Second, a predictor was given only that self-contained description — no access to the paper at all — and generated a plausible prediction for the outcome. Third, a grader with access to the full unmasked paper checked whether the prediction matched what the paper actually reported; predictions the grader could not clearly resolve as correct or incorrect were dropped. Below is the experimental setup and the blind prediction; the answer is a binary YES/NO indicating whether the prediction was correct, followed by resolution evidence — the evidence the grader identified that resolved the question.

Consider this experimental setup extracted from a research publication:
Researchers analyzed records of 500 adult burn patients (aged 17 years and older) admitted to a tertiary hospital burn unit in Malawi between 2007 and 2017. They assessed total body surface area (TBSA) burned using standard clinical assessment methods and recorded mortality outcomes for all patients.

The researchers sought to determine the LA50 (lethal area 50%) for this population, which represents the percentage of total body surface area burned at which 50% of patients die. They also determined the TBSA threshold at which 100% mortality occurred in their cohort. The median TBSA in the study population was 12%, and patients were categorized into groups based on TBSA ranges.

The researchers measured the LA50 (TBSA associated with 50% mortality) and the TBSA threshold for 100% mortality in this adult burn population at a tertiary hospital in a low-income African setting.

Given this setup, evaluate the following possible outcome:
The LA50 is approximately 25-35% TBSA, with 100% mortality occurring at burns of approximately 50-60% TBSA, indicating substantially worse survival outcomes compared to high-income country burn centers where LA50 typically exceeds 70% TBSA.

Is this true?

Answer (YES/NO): NO